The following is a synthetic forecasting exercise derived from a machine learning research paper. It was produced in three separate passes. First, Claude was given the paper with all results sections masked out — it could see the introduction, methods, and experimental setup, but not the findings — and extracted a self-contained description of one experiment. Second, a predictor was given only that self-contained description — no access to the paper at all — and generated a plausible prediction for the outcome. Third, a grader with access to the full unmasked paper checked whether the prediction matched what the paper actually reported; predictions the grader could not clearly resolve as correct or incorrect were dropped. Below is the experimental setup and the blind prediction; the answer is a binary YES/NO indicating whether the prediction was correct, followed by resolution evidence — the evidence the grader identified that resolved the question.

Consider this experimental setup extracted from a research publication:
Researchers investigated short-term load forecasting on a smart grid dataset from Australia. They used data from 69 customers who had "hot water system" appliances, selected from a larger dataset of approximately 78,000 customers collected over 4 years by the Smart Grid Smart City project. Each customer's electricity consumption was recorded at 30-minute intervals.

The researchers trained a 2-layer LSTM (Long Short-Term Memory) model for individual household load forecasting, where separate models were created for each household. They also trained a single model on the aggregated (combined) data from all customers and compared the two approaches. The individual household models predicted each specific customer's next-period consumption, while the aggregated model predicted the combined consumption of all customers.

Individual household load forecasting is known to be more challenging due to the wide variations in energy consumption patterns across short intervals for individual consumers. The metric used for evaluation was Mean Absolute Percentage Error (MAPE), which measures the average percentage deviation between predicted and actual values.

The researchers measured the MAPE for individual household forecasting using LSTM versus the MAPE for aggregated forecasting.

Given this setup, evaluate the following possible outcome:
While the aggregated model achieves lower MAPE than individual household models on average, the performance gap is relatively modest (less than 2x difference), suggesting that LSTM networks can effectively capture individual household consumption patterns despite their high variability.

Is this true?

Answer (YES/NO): NO